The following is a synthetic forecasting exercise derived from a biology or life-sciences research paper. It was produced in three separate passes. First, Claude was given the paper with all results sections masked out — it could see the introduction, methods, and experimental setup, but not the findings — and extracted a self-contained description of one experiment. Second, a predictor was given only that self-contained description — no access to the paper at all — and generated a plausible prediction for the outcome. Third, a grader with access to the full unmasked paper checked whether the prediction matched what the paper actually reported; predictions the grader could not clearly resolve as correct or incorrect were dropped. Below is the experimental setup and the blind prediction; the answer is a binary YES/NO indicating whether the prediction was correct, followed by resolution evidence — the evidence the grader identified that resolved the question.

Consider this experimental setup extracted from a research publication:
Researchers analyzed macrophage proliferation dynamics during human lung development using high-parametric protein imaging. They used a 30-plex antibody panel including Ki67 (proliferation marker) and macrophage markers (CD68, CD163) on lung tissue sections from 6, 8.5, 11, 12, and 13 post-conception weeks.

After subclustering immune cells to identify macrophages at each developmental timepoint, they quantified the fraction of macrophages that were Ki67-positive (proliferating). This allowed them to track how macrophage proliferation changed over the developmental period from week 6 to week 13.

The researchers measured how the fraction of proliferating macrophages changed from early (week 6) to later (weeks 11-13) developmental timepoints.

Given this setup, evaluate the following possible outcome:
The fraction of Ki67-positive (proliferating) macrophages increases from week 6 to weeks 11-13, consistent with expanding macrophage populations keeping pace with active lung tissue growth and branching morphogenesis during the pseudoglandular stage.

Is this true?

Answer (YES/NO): NO